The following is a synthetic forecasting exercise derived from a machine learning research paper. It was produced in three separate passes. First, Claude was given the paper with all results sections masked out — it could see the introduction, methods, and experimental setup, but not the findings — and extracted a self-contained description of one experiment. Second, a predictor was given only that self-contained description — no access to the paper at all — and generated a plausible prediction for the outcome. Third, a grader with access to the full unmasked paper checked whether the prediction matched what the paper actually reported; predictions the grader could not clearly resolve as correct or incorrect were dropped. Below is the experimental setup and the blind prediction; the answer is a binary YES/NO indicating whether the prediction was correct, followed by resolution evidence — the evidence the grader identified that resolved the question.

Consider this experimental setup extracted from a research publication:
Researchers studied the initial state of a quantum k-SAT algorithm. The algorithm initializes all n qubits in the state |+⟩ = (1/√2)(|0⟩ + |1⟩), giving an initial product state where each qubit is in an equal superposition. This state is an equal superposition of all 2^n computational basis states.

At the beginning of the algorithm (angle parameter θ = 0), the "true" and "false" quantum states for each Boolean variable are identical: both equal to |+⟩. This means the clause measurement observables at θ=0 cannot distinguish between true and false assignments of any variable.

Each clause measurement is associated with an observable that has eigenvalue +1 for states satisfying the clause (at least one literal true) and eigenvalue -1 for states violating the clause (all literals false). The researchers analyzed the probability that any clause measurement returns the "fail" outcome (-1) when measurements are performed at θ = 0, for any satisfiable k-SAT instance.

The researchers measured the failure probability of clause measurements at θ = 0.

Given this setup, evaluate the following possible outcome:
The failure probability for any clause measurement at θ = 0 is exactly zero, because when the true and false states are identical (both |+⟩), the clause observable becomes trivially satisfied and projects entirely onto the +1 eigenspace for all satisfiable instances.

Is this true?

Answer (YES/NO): YES